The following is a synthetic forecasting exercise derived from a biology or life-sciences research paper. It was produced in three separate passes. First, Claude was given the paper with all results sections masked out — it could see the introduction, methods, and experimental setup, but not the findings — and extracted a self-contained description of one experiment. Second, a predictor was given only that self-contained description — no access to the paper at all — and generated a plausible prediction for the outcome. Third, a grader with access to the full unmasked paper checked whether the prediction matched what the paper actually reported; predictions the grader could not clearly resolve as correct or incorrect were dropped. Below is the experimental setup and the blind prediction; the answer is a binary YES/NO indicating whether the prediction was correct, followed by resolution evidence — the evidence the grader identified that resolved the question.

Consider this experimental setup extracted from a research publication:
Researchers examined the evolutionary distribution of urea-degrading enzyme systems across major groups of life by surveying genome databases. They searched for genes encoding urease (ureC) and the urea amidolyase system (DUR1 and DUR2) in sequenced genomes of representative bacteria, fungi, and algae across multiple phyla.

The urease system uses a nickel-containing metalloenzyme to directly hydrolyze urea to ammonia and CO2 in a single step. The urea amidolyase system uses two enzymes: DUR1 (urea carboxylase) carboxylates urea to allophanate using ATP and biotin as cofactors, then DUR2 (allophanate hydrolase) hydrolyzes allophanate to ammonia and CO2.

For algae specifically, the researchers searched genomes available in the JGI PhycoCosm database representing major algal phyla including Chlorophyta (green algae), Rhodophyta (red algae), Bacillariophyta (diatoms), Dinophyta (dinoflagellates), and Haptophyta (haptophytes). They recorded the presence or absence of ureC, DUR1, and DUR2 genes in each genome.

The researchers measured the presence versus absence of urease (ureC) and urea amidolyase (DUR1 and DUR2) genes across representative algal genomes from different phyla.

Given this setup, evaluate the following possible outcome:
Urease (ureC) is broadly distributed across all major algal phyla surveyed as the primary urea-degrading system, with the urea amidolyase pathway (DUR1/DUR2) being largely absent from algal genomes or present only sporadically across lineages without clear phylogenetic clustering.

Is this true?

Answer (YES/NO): NO